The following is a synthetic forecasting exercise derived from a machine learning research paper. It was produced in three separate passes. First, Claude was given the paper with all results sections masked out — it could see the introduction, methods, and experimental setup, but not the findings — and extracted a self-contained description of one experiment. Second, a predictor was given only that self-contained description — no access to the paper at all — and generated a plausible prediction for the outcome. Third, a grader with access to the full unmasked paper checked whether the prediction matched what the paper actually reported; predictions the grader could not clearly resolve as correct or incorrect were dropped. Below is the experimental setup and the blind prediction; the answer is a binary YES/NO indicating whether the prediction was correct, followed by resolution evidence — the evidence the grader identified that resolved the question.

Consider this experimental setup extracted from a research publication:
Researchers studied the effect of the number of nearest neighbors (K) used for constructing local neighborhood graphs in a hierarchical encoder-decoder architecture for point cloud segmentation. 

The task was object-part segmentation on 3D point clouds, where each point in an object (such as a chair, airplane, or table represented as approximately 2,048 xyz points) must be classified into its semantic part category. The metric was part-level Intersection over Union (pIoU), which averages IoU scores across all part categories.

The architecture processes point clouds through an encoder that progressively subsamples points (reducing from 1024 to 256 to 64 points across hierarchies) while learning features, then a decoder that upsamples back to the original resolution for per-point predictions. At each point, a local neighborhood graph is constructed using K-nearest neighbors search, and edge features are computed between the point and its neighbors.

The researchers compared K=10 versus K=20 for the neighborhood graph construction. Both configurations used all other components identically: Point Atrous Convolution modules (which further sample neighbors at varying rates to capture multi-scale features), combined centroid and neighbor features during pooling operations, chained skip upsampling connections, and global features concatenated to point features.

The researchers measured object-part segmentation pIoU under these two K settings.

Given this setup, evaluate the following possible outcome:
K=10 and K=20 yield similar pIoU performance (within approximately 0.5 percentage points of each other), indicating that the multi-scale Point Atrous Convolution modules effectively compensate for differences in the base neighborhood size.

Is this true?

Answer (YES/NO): YES